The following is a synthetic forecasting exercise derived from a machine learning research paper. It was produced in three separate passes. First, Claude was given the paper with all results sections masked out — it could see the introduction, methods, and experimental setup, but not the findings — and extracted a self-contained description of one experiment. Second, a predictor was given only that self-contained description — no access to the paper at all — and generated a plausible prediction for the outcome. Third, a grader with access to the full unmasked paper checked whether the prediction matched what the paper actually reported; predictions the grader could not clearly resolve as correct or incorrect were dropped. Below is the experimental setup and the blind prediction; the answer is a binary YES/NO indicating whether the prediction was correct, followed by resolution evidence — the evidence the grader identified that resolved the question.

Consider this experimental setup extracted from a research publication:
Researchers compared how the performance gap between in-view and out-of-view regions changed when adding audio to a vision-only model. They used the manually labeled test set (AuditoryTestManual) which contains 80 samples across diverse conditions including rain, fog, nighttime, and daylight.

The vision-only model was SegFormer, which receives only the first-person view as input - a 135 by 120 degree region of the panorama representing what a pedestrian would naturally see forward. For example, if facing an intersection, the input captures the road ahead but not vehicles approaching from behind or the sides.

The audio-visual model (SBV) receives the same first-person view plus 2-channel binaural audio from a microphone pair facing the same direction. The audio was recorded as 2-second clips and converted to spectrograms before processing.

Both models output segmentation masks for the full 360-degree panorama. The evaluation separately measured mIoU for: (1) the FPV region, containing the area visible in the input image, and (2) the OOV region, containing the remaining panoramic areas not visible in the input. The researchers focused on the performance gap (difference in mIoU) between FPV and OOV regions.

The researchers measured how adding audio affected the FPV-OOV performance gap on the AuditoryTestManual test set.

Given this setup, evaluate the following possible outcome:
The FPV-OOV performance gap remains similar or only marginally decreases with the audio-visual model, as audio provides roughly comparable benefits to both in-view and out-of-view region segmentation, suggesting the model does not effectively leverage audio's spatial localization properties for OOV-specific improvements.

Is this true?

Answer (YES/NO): NO